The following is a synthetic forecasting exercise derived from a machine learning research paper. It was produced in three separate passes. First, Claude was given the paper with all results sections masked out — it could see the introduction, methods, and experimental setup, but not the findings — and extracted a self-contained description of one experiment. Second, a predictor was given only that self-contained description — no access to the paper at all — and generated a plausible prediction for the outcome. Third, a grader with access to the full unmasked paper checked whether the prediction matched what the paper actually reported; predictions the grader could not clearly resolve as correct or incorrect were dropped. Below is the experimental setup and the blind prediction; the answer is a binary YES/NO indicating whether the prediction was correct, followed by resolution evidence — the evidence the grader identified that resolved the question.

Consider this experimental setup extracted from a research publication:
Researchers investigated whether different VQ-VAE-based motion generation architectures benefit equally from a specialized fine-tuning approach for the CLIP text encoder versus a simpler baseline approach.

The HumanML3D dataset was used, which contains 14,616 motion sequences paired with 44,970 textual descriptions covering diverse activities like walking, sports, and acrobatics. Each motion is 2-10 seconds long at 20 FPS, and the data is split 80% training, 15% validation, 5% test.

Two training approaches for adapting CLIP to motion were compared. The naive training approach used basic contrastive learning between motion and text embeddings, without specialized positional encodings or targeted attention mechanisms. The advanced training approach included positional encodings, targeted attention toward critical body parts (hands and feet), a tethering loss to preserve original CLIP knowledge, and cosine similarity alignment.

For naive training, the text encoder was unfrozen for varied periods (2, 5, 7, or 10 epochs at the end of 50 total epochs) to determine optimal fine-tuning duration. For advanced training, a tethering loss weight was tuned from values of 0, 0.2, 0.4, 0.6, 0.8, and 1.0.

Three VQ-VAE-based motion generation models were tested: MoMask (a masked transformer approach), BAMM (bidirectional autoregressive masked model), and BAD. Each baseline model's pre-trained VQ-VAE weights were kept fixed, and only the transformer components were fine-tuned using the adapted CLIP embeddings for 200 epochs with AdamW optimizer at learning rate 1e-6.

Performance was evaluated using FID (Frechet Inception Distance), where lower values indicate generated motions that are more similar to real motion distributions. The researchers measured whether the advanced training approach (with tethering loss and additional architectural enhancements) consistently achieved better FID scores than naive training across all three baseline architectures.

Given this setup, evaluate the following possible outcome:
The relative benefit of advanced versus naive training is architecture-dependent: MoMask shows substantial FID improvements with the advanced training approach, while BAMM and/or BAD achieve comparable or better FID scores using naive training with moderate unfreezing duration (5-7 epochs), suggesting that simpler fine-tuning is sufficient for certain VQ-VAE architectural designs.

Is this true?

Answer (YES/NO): NO